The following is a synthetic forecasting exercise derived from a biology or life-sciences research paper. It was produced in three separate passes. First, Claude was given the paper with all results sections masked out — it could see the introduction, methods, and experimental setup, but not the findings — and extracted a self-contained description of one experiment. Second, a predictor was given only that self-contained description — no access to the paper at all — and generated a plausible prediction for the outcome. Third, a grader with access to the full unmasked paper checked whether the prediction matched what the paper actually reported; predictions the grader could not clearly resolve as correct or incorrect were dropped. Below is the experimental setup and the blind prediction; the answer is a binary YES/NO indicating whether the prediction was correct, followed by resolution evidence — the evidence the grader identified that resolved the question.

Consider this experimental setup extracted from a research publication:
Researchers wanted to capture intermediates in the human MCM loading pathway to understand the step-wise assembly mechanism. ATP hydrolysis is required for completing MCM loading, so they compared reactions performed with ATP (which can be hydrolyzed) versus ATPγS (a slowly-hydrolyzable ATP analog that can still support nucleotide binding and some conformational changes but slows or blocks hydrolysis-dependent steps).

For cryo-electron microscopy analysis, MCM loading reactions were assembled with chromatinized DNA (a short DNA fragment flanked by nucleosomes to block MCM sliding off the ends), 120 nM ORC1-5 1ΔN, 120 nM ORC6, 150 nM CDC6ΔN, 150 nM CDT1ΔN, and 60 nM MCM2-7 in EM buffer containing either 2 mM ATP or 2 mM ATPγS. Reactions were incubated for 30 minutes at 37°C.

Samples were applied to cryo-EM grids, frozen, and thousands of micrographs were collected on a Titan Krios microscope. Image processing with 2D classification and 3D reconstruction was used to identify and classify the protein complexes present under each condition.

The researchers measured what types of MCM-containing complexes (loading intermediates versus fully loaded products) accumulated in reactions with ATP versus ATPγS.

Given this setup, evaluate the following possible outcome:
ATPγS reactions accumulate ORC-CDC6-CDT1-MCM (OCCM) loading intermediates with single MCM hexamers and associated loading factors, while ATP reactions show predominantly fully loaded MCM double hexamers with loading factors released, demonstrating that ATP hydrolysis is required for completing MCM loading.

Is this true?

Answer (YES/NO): YES